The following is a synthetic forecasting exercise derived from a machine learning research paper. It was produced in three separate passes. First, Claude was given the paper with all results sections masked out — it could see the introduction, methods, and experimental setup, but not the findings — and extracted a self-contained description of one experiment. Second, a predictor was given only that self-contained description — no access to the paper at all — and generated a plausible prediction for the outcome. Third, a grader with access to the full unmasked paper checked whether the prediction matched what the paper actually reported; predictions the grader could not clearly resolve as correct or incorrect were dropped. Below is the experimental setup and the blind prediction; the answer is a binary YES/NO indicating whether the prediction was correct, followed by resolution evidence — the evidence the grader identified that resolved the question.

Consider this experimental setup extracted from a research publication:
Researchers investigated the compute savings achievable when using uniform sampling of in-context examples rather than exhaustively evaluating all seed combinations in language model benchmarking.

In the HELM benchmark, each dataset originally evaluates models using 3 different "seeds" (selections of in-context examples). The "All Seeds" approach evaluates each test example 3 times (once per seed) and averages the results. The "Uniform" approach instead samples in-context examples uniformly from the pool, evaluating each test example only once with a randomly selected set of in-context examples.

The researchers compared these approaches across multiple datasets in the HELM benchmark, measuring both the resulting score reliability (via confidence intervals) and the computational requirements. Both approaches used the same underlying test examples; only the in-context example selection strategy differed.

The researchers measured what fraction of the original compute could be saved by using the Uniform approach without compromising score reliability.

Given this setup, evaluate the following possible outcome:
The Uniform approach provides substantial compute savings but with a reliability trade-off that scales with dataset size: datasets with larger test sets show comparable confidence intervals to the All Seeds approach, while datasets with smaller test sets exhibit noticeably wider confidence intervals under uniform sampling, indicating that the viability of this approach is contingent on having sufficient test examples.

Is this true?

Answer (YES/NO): NO